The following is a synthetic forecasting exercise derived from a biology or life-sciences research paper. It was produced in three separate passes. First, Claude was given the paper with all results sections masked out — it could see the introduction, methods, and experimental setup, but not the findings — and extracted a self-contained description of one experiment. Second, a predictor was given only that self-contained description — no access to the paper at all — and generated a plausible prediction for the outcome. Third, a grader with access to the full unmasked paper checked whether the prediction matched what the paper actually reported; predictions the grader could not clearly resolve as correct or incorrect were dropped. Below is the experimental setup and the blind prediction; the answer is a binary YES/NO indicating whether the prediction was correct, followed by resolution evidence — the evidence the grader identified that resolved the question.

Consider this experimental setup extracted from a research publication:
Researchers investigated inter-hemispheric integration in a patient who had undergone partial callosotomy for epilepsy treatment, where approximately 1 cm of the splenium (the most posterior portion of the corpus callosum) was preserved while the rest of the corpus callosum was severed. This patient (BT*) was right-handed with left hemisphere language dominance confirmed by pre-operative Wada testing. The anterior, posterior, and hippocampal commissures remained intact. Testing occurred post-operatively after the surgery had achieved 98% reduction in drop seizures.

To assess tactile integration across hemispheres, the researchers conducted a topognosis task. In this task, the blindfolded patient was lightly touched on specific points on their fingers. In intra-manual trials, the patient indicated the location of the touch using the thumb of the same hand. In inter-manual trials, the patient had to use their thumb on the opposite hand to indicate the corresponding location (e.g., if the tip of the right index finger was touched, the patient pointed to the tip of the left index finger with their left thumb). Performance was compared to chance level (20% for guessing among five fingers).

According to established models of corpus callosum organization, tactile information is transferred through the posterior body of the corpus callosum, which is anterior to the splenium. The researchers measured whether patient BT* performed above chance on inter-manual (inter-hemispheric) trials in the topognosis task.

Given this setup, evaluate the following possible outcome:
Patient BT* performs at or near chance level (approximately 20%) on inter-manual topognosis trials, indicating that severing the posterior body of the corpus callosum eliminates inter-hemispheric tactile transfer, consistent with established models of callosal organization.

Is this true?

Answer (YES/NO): NO